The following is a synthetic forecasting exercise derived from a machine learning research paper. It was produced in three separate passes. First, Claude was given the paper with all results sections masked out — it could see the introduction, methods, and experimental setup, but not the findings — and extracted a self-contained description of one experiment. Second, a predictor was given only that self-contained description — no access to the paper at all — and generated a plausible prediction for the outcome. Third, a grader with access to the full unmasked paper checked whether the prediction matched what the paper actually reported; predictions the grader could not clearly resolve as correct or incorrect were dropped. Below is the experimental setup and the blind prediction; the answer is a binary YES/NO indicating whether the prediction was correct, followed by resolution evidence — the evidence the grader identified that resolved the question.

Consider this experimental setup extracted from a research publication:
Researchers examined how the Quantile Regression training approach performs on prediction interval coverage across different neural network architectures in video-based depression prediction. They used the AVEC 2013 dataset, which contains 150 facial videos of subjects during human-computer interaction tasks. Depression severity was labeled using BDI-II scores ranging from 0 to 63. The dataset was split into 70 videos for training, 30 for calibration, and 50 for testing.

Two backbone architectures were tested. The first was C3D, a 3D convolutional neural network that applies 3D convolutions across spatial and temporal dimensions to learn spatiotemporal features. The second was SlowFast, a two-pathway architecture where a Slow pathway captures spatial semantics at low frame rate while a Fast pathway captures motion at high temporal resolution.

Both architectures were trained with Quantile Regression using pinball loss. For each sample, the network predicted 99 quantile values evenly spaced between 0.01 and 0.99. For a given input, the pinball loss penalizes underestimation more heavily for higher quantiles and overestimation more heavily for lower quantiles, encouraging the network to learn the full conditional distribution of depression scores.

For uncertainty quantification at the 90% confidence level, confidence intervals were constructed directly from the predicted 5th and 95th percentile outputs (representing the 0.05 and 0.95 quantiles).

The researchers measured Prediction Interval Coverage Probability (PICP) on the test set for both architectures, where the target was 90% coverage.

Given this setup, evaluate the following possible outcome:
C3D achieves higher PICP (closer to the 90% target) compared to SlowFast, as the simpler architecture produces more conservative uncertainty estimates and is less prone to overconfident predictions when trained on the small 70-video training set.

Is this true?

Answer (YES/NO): NO